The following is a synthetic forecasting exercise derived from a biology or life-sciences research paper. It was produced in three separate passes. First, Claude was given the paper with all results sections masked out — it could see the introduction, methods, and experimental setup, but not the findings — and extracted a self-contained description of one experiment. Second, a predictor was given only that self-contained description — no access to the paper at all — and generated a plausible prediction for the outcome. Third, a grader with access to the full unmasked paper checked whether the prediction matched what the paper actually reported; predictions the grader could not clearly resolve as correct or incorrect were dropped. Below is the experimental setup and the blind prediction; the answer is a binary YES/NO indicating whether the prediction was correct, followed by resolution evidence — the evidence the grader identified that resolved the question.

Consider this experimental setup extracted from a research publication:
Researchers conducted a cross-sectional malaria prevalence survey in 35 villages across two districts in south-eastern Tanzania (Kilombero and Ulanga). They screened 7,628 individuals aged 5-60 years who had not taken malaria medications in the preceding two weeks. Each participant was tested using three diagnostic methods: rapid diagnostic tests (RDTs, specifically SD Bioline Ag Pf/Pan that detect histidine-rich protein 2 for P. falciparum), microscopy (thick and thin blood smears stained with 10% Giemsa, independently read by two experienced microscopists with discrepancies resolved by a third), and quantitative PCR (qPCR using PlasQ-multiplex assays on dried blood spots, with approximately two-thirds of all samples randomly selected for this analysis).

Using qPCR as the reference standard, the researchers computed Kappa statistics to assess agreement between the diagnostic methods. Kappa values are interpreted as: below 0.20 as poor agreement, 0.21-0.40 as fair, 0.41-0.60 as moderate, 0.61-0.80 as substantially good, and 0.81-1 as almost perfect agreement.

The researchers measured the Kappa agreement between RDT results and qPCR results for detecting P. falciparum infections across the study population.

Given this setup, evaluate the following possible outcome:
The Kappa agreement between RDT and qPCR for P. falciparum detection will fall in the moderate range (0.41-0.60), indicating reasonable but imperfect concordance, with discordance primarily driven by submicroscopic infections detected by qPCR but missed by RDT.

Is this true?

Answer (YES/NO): YES